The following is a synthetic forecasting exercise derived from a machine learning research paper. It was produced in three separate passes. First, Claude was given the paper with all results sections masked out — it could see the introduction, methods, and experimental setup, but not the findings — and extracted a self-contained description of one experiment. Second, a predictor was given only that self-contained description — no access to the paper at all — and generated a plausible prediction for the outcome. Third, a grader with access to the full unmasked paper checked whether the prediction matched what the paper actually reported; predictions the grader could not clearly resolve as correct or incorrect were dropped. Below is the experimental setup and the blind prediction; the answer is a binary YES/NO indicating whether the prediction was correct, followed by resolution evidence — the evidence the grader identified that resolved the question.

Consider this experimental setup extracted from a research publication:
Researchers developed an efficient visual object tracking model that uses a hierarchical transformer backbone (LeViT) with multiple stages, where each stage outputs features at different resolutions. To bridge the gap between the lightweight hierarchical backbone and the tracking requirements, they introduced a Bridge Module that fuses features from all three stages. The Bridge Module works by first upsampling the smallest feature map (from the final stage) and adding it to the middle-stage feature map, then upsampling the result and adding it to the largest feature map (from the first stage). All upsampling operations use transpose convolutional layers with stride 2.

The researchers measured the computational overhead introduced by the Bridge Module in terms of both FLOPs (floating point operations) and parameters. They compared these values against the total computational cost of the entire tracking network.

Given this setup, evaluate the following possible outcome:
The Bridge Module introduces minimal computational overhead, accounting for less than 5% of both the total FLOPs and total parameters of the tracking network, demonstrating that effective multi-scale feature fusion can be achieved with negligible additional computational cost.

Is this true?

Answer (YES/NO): NO